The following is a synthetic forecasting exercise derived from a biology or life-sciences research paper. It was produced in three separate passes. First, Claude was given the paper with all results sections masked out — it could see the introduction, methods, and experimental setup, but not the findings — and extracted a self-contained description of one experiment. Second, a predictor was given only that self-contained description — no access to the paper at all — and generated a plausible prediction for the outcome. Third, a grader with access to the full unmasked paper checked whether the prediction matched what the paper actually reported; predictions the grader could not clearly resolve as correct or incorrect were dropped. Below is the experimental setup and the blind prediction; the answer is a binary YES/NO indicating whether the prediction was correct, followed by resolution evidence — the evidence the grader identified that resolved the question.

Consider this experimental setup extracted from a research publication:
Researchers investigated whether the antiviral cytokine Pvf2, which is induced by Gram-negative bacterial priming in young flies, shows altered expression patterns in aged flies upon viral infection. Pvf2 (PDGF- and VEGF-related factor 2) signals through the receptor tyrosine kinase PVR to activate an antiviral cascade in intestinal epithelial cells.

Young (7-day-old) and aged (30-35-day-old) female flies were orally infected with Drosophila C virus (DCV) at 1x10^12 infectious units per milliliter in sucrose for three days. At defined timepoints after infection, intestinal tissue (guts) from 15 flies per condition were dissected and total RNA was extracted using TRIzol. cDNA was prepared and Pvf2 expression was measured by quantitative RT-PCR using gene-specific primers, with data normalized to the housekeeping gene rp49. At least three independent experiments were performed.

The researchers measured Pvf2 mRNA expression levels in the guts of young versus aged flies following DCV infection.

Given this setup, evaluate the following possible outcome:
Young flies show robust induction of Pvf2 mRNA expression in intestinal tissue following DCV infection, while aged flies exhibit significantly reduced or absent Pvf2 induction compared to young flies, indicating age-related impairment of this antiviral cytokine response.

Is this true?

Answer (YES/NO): YES